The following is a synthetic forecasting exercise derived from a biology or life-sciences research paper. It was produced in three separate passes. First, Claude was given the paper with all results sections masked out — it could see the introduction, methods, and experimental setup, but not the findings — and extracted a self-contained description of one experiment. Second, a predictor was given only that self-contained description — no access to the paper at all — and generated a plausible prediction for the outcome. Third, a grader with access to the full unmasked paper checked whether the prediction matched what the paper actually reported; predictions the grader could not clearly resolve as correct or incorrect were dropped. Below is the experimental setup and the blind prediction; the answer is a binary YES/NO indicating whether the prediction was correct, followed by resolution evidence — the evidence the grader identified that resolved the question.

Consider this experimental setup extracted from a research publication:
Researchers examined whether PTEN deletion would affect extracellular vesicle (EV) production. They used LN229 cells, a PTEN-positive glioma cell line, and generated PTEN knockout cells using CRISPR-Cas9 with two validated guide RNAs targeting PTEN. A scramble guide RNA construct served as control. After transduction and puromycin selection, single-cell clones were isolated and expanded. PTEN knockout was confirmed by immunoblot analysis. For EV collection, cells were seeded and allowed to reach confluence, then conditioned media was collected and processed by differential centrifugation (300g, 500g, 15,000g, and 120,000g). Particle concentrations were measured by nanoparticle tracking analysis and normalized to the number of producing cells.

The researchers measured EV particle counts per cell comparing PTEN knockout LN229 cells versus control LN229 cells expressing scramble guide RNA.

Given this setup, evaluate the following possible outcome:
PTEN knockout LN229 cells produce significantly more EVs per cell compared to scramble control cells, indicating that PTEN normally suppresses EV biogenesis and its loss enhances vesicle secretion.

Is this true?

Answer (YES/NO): YES